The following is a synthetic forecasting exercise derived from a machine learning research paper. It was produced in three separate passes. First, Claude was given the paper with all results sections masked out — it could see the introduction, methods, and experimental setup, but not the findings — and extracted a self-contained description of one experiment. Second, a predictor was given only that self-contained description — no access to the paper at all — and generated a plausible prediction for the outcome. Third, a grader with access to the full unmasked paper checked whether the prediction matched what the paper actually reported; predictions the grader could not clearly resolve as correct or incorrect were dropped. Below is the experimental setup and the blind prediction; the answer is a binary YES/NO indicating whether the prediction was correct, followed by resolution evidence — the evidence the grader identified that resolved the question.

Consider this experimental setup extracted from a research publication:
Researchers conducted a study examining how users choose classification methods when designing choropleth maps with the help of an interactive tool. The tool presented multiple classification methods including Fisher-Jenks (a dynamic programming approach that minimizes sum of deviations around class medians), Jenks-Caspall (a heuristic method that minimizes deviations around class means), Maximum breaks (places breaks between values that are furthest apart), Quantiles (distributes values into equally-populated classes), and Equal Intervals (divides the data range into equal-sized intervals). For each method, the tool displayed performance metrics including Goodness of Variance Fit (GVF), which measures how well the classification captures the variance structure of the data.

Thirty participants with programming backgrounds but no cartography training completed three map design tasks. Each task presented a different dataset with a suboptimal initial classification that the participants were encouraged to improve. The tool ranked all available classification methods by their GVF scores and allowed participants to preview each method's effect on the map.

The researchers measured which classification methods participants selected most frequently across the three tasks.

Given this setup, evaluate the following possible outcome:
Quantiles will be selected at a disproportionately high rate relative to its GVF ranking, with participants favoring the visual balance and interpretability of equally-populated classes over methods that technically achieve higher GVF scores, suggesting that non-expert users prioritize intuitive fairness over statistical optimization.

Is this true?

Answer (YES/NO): NO